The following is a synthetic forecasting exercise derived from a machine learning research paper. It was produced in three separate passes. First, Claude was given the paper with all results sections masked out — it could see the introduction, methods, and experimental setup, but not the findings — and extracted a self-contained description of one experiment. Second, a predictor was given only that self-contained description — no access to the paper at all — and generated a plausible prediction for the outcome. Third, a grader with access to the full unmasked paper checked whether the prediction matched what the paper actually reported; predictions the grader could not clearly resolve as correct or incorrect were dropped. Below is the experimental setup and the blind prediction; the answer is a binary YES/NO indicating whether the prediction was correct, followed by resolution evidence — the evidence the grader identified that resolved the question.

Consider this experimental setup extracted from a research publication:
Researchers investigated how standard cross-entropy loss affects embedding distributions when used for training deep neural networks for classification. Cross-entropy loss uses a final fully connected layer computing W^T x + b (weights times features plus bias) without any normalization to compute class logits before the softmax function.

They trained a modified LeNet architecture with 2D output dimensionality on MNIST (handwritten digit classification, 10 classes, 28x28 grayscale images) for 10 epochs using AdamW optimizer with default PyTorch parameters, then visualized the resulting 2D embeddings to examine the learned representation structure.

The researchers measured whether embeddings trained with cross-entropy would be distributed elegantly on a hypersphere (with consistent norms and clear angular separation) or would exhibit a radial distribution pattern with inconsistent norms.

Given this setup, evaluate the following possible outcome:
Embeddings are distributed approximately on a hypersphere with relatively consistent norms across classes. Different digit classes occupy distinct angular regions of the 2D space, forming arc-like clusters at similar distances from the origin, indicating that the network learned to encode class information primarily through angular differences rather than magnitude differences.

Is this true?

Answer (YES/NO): NO